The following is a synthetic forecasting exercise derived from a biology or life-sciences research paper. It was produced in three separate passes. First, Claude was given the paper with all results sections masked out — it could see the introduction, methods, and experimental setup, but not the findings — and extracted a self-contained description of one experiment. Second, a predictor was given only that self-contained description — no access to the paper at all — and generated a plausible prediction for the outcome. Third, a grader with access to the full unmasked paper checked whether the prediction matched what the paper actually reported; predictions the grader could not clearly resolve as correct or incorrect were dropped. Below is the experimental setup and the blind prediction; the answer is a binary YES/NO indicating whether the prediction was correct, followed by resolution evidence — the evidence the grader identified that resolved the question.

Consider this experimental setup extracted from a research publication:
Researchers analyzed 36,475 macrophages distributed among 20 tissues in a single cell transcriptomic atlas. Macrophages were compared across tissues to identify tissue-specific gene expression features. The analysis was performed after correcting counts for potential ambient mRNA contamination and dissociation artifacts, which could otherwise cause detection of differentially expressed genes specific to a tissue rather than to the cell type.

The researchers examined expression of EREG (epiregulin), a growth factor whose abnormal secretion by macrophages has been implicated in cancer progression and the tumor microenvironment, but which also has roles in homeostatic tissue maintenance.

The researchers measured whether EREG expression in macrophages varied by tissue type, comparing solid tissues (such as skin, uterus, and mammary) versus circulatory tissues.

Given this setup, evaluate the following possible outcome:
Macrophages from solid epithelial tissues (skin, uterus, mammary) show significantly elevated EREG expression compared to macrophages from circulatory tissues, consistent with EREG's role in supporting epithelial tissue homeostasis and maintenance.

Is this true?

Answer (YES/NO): YES